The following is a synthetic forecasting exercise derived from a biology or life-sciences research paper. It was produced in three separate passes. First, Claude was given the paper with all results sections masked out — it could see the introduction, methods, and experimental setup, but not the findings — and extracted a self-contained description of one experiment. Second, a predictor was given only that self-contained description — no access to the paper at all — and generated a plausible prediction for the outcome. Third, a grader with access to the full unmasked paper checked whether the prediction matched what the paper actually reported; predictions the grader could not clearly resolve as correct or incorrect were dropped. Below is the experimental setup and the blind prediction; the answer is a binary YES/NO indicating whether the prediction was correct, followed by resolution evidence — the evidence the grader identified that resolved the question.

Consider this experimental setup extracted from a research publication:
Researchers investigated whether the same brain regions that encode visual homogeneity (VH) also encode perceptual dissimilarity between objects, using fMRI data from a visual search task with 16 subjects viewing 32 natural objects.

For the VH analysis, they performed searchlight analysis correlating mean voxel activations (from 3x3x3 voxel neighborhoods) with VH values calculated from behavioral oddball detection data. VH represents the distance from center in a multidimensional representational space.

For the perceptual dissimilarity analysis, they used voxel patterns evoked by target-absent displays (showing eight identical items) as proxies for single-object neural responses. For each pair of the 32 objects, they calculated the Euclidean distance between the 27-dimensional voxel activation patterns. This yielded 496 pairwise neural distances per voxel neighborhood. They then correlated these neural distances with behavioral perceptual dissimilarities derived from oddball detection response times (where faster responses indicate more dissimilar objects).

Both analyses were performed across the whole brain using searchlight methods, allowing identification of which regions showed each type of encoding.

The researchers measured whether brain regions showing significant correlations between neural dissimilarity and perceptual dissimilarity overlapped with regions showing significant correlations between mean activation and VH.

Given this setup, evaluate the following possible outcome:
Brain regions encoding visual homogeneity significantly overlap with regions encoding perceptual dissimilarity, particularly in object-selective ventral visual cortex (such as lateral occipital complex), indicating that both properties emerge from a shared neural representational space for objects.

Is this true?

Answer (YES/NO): NO